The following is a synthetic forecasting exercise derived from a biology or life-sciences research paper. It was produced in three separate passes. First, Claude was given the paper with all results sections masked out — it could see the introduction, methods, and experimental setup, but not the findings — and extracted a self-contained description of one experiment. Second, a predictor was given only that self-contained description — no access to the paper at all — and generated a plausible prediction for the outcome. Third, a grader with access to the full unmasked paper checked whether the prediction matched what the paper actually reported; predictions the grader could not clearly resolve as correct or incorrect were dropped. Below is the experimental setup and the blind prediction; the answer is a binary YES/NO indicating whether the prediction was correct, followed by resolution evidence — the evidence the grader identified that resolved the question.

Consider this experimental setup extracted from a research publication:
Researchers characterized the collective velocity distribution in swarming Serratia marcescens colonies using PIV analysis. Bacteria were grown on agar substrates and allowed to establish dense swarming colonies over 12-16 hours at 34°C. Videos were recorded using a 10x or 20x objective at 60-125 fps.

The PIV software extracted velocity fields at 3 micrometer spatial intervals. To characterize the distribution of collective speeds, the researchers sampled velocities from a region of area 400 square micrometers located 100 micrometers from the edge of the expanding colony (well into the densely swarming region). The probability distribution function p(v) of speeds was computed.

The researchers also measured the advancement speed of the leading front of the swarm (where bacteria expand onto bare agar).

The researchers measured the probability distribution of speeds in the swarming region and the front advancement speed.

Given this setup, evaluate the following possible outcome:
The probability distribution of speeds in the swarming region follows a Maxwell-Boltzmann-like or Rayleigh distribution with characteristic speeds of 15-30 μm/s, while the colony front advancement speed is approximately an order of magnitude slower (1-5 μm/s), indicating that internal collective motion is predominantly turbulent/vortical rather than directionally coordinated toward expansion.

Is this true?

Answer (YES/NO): YES